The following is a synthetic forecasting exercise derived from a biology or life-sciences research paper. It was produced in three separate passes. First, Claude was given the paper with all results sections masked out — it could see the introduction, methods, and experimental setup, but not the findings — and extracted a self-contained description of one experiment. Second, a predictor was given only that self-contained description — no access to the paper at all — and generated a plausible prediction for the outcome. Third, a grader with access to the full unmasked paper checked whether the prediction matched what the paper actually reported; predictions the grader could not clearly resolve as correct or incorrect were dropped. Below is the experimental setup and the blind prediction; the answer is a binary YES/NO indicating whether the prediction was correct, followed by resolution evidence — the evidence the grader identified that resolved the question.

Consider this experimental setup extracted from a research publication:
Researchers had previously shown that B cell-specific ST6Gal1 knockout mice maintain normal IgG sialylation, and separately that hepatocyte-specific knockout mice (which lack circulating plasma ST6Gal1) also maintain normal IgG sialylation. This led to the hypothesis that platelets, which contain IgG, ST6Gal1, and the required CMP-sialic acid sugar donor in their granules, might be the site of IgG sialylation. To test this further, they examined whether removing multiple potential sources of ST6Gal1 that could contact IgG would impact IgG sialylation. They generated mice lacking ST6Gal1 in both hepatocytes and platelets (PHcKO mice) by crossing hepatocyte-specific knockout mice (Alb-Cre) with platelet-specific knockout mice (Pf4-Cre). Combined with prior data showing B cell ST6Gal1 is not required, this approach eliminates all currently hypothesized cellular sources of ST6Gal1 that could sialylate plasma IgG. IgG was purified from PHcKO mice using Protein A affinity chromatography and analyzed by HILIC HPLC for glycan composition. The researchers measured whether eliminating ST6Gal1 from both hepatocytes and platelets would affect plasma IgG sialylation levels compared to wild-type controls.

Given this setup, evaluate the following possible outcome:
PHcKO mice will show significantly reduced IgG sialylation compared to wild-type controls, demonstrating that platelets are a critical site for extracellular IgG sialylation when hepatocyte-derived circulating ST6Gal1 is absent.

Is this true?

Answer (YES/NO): NO